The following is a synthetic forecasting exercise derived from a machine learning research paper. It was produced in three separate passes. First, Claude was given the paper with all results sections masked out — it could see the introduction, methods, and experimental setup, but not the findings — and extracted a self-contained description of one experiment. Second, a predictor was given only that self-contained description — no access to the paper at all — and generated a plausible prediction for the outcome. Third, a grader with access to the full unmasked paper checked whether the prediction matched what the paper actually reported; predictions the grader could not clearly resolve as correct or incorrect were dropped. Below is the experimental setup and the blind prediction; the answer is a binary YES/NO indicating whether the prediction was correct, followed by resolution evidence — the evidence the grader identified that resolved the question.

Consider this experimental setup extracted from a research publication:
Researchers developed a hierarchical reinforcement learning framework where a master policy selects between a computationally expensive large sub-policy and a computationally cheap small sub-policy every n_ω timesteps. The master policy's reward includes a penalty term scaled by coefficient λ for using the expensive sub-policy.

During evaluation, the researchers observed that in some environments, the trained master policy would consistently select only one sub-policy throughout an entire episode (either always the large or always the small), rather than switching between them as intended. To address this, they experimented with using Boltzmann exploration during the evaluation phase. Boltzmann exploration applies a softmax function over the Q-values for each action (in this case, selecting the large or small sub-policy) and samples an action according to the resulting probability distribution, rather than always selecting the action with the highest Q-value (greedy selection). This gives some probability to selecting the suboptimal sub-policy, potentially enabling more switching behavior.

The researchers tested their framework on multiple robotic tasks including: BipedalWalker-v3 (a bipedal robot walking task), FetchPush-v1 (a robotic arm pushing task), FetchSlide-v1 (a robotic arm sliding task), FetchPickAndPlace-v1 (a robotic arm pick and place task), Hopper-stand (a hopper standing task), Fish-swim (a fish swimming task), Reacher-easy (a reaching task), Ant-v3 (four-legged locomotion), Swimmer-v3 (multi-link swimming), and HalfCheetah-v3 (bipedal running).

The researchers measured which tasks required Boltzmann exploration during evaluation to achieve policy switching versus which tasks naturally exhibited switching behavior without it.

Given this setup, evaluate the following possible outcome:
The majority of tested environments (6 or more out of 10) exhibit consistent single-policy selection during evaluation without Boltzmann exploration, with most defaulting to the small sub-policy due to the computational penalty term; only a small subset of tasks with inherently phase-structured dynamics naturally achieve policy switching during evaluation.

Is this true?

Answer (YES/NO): NO